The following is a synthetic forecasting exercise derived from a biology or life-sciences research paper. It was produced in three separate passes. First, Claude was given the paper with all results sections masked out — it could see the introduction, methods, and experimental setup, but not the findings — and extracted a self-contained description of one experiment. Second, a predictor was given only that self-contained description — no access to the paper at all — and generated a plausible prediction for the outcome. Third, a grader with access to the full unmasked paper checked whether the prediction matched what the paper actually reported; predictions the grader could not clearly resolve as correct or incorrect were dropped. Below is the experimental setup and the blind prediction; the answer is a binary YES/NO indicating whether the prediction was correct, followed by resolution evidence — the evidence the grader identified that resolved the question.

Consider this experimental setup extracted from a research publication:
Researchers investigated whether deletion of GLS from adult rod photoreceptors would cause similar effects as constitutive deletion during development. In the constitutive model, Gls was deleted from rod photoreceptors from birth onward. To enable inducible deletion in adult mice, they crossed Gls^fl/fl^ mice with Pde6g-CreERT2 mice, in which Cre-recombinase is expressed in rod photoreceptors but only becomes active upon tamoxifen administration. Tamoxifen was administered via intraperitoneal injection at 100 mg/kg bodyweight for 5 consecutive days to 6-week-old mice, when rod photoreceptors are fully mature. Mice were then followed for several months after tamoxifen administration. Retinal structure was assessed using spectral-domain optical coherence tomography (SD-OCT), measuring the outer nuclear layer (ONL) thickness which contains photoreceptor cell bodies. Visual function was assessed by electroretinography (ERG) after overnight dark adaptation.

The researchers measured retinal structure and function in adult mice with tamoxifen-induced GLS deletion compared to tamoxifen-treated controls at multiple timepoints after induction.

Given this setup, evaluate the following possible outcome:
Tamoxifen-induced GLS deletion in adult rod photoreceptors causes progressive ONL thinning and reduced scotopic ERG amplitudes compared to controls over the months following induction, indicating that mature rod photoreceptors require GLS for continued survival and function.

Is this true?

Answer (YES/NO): YES